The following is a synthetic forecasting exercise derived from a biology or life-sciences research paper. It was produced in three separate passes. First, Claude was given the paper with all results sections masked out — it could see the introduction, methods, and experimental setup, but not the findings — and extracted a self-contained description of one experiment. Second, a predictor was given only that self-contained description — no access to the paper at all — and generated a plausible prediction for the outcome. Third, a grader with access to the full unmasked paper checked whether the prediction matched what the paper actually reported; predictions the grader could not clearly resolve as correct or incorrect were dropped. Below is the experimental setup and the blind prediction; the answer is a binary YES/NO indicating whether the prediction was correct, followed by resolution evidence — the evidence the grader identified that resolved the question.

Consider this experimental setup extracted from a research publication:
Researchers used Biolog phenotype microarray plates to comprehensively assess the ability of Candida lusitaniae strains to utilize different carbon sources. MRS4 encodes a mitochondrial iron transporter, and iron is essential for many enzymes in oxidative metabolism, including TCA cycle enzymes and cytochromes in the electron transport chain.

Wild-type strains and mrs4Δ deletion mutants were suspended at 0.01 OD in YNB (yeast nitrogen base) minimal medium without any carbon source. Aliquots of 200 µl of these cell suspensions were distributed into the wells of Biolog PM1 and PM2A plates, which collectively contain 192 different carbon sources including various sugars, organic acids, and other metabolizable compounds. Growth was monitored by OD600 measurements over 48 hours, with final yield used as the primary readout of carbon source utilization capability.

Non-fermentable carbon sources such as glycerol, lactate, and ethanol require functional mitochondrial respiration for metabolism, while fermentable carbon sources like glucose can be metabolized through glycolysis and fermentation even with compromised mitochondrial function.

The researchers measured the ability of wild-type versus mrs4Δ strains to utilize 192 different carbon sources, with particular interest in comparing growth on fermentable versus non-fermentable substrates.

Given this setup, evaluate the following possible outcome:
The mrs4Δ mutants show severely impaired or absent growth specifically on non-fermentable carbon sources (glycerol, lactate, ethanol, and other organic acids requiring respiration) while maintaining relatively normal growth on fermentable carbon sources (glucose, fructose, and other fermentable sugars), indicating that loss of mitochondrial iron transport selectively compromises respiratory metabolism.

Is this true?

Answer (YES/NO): NO